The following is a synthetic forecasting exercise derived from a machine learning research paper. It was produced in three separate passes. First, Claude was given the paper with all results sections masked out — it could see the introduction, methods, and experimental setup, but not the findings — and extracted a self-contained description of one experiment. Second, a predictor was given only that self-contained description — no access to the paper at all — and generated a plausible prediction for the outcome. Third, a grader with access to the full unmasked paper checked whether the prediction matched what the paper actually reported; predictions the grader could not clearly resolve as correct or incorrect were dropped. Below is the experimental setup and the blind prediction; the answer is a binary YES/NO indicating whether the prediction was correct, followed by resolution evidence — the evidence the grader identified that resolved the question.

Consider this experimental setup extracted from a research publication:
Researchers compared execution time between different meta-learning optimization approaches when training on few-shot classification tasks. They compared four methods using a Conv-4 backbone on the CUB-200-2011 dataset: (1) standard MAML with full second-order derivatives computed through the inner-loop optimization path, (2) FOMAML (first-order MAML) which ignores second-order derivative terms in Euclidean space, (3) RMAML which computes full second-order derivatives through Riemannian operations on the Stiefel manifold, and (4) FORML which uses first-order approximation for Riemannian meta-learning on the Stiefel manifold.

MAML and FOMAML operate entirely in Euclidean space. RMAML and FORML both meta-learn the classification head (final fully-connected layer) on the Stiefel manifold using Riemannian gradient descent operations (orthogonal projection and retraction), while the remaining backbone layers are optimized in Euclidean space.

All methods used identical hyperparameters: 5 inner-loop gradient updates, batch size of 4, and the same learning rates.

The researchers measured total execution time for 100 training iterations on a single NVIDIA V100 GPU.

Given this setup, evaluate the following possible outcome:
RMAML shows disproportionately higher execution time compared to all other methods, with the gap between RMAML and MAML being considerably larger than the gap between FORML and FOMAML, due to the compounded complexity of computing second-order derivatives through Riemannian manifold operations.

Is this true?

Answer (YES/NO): NO